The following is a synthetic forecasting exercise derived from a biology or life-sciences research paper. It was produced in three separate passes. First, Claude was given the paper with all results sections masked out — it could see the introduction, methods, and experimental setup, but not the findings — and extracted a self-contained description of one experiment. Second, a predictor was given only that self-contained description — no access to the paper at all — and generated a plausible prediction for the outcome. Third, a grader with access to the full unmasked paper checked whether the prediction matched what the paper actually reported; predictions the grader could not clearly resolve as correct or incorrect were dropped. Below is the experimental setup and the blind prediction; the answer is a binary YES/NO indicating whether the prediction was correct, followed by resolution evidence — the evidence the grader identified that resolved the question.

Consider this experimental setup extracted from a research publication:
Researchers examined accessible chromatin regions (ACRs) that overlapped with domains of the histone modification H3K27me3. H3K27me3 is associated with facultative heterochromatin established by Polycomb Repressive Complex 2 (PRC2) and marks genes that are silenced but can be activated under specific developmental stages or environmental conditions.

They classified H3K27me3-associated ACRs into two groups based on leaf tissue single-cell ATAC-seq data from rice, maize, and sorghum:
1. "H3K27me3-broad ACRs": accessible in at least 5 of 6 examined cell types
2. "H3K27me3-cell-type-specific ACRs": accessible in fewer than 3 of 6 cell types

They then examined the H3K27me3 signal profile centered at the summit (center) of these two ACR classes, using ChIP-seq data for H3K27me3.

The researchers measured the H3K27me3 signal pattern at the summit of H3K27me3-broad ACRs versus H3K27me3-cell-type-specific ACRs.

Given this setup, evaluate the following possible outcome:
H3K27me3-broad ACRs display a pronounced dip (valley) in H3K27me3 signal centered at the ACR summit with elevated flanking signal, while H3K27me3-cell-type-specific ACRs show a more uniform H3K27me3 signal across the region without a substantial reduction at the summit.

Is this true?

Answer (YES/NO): YES